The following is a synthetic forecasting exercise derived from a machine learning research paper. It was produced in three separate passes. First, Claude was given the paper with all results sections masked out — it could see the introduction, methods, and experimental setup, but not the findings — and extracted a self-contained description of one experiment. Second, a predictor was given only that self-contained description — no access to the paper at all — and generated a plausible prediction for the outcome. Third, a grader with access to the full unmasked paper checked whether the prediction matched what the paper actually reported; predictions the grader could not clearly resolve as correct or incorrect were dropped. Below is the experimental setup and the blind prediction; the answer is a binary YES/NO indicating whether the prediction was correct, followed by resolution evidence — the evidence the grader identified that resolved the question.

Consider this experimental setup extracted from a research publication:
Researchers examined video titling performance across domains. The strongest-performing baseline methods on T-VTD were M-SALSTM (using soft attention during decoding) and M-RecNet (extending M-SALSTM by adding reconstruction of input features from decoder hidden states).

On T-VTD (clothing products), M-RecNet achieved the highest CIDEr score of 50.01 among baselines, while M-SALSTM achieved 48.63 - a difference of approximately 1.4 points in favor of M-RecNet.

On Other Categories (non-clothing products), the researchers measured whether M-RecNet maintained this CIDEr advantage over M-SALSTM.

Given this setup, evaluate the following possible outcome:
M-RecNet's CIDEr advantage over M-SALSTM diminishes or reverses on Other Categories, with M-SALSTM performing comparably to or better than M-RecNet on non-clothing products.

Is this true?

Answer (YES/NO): NO